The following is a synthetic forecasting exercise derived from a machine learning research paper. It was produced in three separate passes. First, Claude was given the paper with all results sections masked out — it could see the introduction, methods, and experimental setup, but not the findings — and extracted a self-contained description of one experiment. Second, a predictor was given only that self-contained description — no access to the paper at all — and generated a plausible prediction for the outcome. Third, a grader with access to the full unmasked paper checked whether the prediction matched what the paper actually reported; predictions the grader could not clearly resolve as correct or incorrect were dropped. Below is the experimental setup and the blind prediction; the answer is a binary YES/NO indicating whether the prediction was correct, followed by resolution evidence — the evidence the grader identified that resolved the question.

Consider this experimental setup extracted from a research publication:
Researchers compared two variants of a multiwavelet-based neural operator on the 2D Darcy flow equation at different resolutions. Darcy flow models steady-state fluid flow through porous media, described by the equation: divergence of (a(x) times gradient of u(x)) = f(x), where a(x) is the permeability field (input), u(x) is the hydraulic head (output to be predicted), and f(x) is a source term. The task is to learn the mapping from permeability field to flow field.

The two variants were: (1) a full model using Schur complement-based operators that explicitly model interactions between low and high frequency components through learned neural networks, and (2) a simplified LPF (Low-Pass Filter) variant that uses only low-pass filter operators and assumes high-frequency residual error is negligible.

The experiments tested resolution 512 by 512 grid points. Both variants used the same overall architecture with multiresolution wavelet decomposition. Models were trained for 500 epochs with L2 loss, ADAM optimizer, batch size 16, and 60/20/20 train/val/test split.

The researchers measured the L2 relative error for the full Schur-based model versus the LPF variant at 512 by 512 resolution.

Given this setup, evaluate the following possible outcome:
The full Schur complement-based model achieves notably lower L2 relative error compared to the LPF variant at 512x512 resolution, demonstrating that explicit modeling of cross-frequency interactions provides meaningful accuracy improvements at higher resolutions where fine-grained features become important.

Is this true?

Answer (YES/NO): NO